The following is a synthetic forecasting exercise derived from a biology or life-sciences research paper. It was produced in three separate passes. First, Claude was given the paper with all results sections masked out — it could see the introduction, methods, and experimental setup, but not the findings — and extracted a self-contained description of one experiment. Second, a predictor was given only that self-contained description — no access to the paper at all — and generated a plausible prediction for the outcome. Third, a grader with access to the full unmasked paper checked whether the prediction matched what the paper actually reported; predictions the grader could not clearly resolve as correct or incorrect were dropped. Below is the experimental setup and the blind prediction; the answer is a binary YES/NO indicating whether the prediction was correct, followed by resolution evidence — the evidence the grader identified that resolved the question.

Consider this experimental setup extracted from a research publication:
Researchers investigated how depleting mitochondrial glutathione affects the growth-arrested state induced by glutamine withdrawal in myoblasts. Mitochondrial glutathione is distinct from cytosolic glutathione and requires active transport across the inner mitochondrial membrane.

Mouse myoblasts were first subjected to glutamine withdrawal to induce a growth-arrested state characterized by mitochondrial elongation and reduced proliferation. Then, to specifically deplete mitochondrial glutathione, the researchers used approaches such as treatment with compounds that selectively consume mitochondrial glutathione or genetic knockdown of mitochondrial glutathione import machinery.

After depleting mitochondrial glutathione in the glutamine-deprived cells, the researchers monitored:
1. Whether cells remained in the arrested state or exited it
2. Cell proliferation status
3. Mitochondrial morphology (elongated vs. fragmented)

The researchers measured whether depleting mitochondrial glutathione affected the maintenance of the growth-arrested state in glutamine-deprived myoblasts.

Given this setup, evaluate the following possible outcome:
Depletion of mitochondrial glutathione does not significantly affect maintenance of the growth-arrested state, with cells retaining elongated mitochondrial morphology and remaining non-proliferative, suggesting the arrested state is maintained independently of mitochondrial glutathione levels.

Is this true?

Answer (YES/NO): NO